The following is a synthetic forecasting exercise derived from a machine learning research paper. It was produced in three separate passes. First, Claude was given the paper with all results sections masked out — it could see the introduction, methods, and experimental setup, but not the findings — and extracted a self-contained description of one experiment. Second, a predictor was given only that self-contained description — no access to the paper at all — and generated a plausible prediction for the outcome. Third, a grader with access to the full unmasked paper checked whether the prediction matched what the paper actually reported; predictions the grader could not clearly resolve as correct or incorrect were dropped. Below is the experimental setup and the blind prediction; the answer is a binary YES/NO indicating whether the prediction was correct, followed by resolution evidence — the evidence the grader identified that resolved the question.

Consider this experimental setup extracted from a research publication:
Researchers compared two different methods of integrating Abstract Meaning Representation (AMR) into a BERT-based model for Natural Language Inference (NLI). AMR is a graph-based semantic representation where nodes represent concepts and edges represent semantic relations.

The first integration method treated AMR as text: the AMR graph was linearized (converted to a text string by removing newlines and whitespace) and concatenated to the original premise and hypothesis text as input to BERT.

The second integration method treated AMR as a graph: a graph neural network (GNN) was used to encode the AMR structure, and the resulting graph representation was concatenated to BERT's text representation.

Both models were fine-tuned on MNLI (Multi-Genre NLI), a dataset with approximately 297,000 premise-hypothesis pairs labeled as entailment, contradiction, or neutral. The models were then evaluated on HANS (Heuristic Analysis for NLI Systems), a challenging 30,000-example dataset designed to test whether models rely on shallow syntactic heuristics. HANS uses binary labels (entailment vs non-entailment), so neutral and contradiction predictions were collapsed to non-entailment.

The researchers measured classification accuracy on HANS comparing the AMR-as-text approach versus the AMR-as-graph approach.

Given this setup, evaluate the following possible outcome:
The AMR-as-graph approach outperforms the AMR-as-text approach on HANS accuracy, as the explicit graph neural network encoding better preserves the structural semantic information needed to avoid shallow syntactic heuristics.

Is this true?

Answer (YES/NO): NO